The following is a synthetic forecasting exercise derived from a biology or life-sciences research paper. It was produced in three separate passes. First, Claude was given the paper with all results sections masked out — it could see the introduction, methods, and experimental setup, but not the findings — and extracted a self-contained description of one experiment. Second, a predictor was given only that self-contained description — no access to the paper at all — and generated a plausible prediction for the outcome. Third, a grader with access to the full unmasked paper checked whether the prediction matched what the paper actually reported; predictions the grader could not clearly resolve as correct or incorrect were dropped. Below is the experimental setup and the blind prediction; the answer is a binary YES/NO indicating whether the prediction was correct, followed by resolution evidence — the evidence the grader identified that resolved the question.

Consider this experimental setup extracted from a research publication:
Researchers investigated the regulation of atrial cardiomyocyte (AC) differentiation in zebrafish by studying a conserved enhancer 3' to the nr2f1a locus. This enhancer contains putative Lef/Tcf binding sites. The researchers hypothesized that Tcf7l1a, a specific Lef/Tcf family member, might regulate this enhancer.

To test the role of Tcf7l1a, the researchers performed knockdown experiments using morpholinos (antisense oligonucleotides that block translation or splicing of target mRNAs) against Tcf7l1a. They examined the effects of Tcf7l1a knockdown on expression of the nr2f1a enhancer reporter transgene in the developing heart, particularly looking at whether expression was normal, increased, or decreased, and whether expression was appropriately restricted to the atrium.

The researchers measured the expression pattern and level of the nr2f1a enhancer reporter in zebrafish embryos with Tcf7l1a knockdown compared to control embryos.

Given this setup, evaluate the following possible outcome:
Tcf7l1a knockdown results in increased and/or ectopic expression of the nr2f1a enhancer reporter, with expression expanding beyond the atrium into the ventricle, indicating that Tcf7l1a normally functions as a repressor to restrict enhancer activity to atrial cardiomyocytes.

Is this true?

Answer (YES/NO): YES